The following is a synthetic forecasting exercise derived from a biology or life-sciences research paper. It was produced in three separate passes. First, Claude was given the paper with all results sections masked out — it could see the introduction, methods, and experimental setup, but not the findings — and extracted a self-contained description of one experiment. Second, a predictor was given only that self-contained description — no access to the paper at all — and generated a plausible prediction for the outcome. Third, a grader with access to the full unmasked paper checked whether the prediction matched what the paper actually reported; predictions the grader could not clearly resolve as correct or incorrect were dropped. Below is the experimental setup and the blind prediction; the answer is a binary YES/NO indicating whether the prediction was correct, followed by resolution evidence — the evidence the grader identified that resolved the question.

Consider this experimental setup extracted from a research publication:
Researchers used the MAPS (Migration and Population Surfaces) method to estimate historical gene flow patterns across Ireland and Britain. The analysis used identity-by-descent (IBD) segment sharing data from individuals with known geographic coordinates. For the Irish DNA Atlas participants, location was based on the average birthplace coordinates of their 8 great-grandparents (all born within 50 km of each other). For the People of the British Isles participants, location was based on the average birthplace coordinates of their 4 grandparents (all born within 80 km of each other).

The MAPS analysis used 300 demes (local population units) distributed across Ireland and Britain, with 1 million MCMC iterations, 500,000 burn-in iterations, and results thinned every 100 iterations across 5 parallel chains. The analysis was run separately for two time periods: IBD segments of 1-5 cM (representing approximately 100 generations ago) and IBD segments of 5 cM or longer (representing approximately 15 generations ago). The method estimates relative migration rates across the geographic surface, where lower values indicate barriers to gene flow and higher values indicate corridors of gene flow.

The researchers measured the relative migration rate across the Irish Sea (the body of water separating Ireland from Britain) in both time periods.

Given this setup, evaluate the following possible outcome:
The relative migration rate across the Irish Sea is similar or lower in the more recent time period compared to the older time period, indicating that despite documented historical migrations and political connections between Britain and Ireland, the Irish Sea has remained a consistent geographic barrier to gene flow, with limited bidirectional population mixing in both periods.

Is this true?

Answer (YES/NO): YES